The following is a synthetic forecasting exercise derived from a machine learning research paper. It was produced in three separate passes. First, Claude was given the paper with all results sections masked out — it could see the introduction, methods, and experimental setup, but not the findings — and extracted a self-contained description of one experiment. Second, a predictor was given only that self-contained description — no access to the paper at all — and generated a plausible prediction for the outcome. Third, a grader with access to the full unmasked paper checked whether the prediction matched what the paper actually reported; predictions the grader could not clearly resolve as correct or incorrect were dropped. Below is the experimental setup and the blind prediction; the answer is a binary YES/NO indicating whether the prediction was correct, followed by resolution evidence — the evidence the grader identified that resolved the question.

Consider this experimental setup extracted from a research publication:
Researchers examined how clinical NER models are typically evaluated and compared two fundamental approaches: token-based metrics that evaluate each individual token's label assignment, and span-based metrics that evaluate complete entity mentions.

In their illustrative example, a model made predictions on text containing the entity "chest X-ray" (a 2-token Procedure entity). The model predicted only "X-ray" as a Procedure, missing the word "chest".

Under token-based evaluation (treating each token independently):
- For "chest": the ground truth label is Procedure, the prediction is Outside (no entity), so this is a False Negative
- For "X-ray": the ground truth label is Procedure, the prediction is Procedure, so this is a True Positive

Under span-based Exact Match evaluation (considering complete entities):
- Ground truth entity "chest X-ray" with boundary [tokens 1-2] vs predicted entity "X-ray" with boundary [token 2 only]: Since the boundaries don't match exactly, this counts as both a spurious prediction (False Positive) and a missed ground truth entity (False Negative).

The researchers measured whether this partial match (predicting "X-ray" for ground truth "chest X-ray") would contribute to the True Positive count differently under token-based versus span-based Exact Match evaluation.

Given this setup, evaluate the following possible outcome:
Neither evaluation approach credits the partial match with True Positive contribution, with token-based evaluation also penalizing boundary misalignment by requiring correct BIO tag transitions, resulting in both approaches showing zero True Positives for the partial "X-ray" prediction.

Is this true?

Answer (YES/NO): NO